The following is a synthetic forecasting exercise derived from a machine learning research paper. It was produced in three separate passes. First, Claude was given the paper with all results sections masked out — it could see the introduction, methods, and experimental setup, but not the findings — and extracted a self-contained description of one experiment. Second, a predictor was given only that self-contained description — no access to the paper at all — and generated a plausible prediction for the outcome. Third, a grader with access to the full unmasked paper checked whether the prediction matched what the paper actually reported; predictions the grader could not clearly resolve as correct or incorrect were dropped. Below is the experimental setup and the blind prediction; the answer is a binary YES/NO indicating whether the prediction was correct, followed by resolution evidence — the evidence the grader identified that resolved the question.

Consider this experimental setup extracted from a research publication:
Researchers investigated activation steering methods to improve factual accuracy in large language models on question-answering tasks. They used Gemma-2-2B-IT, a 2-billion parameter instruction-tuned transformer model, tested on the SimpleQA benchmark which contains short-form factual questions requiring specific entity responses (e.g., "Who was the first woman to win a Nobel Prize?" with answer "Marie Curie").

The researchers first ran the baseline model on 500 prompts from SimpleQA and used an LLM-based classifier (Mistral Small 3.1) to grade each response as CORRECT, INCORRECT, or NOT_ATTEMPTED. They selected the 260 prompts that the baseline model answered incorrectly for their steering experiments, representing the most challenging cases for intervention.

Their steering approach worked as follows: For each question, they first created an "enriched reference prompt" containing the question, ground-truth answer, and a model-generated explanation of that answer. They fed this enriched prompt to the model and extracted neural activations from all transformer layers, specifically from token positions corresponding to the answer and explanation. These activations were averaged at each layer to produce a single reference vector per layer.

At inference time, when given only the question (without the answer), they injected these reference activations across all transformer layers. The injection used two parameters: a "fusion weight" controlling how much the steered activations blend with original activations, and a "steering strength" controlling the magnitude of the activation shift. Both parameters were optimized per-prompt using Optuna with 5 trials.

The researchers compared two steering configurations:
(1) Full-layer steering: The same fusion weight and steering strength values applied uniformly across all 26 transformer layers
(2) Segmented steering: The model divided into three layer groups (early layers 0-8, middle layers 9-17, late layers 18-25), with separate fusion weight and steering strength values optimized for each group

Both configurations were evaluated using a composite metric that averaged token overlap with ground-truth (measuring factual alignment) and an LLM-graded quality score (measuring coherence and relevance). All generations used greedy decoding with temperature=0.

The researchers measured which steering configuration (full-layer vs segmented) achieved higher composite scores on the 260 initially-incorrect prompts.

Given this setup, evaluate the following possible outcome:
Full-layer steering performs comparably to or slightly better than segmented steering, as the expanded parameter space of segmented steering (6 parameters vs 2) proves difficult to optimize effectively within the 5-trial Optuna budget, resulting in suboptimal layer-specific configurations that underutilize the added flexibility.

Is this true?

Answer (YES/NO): NO